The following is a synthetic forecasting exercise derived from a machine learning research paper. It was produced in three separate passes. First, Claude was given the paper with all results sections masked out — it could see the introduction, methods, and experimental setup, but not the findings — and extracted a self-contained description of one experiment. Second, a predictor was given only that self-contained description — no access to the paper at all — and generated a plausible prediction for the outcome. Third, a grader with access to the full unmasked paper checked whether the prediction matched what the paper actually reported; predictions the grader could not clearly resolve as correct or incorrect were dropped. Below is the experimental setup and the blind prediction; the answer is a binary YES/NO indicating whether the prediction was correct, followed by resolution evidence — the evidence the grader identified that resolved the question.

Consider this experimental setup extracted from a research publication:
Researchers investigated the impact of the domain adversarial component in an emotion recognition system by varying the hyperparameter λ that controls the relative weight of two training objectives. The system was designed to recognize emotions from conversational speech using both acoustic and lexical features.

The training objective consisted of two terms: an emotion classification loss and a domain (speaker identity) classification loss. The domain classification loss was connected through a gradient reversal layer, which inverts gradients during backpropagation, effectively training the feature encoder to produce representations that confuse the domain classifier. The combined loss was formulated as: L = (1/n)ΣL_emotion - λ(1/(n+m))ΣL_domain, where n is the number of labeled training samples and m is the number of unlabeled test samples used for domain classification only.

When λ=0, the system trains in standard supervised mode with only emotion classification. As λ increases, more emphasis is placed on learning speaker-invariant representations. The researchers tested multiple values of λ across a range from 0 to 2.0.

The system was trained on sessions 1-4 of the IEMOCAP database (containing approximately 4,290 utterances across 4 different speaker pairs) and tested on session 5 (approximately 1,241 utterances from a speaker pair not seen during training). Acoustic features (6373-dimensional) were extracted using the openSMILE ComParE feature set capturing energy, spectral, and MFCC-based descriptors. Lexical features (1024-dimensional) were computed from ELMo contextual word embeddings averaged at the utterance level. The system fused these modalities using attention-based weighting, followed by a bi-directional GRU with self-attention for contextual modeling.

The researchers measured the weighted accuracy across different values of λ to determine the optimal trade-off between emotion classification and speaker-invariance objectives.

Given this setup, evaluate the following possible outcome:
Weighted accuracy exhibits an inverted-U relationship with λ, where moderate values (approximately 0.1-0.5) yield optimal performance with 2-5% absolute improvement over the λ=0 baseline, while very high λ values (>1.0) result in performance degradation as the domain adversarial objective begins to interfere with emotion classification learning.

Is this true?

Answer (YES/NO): NO